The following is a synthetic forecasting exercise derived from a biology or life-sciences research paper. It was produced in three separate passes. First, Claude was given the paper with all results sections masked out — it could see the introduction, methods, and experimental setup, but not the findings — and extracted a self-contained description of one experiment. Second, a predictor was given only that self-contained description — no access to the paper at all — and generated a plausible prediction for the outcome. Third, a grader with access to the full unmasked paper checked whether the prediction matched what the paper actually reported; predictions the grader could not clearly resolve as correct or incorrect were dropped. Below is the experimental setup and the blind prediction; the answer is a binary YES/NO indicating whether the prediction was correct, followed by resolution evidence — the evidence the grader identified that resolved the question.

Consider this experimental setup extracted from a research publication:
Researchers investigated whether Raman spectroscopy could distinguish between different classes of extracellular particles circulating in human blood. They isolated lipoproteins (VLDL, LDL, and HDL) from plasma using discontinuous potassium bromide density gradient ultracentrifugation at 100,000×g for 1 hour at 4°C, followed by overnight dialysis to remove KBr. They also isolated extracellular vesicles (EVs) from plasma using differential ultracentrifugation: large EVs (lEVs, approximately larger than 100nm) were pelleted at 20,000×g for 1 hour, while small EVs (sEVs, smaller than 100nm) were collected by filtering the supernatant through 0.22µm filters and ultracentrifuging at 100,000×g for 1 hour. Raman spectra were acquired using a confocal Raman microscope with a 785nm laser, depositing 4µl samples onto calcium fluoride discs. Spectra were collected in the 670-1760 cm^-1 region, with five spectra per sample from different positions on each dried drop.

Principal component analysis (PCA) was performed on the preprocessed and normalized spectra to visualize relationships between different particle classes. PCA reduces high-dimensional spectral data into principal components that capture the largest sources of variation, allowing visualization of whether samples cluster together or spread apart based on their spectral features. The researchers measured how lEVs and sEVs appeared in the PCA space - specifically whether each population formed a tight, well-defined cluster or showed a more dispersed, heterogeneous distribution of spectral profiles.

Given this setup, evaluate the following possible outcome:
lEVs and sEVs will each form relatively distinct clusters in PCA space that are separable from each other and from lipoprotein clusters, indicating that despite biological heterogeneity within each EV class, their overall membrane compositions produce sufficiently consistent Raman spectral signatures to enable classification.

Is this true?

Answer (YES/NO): NO